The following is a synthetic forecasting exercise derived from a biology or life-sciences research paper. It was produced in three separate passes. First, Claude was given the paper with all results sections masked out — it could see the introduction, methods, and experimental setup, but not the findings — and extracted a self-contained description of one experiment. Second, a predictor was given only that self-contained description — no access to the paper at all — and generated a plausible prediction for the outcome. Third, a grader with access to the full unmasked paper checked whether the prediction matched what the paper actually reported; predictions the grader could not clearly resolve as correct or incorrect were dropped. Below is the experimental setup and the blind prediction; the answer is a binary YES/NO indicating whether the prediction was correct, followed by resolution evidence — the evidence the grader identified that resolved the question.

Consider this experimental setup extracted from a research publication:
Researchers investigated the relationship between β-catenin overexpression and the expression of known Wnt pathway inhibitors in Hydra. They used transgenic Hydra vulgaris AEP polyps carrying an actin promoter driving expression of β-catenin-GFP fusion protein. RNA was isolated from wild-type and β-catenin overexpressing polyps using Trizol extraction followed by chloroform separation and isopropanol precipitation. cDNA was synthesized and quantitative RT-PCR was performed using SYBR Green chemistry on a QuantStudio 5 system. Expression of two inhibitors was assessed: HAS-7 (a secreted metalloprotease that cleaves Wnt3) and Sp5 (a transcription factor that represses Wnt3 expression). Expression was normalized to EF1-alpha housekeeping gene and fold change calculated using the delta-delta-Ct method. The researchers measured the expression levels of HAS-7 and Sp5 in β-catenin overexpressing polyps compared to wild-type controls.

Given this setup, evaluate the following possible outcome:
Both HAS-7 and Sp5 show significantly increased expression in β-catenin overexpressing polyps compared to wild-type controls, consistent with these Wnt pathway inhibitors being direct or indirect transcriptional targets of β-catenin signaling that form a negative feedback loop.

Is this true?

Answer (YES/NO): NO